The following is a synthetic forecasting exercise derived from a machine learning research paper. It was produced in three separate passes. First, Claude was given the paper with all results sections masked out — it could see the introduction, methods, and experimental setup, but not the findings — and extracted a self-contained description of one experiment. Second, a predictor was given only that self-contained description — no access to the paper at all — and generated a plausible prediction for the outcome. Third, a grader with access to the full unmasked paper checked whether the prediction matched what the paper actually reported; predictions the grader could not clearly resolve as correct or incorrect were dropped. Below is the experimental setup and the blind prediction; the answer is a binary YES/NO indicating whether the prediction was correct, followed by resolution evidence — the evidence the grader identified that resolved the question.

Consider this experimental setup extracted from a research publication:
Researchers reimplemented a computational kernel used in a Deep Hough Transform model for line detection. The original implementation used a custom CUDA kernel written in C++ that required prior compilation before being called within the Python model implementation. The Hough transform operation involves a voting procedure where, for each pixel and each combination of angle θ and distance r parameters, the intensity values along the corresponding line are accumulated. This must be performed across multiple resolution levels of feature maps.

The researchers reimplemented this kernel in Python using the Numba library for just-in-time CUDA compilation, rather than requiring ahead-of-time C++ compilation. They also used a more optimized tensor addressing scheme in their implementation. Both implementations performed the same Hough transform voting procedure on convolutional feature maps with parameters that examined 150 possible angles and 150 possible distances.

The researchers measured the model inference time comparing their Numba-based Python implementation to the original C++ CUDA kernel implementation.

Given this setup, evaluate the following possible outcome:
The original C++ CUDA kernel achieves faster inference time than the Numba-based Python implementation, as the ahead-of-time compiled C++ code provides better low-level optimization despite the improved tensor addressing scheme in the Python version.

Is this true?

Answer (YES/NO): NO